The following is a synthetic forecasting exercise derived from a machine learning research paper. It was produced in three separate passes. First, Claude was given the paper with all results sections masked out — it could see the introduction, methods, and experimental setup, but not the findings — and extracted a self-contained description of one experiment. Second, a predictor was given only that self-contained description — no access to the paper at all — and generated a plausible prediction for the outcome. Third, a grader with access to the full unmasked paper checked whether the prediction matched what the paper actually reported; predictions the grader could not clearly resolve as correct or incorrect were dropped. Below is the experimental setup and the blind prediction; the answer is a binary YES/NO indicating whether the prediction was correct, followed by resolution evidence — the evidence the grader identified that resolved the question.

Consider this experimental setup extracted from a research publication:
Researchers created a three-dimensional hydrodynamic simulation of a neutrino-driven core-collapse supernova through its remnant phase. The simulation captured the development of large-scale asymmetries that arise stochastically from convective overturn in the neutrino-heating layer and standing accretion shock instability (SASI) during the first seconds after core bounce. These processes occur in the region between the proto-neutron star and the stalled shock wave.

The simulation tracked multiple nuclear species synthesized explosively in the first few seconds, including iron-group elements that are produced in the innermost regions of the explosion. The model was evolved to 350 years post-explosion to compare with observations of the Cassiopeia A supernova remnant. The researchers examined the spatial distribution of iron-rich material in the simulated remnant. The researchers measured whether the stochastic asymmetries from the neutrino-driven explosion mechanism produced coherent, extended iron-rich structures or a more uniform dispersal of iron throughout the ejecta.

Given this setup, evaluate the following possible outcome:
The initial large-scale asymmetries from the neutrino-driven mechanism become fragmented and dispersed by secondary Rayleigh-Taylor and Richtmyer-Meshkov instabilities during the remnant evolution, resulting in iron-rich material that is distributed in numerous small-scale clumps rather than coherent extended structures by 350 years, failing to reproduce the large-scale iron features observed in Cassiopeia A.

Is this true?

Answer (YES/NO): NO